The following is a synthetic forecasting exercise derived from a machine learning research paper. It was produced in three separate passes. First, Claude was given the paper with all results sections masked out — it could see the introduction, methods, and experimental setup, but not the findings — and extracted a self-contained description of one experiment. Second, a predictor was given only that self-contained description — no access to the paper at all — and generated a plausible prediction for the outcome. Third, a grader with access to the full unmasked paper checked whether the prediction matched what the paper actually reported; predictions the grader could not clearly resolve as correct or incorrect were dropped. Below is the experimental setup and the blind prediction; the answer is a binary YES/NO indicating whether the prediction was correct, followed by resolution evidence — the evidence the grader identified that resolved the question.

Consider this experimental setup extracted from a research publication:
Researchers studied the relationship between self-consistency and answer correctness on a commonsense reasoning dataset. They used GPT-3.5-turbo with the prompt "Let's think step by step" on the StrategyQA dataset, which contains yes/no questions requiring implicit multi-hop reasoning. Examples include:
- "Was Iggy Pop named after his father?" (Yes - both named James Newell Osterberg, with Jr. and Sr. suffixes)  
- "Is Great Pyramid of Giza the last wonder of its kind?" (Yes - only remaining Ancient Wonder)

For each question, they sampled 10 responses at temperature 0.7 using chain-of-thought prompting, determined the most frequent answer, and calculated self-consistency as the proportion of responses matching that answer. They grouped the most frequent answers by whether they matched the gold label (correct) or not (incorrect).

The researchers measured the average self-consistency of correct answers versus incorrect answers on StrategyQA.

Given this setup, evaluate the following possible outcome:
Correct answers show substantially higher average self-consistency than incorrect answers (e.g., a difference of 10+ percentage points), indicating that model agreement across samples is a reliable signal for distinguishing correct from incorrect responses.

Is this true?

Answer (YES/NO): NO